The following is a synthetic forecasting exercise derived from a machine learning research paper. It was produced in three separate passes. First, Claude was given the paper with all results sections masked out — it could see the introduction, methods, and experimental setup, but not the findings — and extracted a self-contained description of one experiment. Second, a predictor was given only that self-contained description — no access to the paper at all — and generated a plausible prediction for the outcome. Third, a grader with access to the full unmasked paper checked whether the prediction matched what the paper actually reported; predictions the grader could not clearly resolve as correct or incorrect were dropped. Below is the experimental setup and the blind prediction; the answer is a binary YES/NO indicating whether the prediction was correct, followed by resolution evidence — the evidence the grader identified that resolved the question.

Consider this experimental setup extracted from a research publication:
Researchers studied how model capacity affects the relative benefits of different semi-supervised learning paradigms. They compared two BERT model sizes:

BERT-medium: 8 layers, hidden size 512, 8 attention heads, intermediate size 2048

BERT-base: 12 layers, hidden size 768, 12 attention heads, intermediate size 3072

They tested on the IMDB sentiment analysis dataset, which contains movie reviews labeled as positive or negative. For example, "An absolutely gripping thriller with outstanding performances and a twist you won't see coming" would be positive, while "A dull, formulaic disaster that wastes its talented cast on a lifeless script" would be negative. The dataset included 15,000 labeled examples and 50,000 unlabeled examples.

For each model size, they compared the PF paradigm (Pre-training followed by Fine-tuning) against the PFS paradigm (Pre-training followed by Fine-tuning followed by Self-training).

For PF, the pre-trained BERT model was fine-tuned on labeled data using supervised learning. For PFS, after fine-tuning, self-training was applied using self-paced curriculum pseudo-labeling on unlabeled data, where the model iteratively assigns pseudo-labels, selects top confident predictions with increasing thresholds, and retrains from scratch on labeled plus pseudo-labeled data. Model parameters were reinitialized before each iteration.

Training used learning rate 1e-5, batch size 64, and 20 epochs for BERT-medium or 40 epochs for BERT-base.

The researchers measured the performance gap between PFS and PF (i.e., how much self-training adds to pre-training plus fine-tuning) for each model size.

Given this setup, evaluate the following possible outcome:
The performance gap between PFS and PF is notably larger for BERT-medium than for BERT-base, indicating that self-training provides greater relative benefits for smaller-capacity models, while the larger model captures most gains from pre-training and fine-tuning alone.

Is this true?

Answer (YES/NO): NO